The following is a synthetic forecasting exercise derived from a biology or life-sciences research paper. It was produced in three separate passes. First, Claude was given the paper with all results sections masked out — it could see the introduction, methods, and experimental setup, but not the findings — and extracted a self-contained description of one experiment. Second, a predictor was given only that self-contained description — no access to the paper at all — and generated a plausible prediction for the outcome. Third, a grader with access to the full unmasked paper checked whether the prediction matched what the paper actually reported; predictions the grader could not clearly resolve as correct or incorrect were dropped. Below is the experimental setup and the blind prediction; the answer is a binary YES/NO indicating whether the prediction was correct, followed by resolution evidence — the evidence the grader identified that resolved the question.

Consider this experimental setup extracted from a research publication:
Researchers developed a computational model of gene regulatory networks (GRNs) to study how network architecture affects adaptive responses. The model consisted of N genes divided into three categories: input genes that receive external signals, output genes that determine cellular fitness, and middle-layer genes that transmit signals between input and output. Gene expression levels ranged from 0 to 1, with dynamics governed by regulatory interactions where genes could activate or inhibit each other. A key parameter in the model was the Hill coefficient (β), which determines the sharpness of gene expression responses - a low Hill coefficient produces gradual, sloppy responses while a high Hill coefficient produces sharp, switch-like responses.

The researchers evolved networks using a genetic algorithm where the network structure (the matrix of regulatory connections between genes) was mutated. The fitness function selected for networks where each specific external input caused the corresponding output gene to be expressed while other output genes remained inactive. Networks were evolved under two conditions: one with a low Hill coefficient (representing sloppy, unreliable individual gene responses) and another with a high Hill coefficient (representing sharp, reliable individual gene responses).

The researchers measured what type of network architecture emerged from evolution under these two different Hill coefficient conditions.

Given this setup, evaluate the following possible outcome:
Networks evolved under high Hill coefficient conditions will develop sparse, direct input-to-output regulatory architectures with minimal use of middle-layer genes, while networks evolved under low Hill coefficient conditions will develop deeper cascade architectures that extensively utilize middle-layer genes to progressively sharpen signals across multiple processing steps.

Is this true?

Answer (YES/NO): NO